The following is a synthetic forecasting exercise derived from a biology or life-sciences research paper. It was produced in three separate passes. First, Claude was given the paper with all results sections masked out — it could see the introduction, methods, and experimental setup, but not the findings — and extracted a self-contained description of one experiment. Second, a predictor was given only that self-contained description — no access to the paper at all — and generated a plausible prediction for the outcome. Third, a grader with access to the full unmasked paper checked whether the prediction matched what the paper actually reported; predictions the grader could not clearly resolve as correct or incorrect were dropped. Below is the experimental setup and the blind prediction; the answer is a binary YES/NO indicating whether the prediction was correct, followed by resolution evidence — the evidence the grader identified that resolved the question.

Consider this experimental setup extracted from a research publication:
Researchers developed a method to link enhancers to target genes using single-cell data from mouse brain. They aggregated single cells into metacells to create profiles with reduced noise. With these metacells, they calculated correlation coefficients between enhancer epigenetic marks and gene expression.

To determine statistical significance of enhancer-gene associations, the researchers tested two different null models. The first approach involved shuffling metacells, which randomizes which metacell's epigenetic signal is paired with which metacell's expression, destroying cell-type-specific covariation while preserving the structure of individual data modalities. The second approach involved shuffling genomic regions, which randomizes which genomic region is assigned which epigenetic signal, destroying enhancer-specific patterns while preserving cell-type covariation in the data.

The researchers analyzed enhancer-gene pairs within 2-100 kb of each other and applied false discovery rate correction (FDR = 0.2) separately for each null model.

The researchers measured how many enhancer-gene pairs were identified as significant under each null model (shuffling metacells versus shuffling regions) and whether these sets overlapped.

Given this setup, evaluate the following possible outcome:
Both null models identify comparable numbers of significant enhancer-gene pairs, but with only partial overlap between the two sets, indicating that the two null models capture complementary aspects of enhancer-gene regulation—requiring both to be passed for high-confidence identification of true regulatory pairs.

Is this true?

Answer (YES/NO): NO